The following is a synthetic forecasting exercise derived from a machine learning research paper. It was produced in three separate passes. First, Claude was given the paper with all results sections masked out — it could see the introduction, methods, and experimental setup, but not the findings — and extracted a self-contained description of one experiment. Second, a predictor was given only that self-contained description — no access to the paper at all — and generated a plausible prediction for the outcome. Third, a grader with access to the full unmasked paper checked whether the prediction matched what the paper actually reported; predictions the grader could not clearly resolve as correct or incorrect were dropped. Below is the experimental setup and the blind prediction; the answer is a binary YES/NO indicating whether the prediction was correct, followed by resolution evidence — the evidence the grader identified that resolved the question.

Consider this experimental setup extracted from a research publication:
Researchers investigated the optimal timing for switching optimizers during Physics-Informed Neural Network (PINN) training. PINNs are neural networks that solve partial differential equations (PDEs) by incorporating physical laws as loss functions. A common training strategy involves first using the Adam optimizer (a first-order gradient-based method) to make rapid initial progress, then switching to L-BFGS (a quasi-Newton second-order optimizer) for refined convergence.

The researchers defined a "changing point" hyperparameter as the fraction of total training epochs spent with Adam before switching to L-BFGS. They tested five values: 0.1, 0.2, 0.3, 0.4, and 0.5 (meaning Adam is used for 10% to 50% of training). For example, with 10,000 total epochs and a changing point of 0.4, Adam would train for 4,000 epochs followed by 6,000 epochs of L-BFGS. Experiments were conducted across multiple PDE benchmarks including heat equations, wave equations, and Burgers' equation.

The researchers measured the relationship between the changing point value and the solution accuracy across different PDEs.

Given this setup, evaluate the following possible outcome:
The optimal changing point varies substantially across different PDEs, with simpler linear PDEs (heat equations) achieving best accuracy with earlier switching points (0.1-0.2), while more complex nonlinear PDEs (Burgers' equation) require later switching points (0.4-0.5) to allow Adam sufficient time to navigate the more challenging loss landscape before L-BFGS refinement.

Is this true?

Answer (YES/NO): NO